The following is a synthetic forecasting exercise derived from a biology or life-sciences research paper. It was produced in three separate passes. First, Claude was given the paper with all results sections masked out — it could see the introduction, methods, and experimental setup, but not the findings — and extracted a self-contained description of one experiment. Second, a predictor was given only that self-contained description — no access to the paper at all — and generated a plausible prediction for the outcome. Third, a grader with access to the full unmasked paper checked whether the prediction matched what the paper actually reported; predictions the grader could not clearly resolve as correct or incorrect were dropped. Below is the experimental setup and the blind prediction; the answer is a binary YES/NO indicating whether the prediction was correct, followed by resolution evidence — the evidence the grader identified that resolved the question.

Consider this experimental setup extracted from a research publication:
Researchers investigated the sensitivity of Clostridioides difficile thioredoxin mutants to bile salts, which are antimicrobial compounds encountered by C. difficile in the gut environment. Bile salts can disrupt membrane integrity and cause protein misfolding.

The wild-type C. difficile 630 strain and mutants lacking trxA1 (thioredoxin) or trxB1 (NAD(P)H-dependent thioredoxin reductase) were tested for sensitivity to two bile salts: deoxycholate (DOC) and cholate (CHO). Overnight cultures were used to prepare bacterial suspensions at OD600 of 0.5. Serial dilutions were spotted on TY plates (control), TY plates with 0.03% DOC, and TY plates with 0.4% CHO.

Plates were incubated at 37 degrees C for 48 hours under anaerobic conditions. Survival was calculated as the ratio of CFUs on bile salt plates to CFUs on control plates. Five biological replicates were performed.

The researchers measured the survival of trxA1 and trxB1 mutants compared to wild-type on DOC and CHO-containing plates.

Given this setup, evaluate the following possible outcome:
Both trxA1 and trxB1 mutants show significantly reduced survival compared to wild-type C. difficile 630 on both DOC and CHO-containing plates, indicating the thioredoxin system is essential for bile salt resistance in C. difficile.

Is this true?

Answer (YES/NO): NO